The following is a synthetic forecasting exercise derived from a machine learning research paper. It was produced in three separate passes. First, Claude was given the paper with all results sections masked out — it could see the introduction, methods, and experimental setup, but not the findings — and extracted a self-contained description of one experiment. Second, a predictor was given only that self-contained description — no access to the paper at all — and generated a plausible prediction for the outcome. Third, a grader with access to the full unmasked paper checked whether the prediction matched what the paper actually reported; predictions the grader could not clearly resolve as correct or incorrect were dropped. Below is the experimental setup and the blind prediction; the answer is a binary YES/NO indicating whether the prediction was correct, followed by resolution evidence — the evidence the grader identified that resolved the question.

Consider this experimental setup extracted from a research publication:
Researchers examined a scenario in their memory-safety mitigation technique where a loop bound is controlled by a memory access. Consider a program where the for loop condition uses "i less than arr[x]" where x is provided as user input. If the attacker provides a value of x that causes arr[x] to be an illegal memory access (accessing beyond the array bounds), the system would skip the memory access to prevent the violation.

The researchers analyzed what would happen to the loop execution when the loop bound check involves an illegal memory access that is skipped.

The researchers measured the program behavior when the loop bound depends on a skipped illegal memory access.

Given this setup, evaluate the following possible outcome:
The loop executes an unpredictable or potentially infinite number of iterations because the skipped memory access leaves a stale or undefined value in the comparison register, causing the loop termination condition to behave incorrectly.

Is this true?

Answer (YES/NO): NO